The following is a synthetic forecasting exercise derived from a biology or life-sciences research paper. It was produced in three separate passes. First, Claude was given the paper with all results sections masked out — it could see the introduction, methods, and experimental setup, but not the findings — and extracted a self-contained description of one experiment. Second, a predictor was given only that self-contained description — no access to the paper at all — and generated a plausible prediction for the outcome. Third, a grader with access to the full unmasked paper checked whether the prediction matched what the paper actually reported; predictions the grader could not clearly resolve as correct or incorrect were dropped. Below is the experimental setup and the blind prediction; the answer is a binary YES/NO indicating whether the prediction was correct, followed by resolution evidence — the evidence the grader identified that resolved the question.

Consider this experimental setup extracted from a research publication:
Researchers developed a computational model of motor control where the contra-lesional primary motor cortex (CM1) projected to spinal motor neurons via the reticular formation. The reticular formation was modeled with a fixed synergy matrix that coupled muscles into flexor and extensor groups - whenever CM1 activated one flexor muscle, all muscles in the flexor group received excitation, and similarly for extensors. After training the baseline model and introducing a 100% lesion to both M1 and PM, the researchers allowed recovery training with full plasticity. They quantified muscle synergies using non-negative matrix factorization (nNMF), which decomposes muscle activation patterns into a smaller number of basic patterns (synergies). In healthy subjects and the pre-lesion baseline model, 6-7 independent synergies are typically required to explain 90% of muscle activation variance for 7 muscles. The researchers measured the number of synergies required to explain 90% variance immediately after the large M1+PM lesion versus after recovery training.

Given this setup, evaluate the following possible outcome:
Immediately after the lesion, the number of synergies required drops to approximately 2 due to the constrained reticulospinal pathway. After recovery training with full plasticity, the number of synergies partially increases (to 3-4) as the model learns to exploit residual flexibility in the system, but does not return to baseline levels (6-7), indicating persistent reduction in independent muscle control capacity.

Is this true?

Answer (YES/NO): NO